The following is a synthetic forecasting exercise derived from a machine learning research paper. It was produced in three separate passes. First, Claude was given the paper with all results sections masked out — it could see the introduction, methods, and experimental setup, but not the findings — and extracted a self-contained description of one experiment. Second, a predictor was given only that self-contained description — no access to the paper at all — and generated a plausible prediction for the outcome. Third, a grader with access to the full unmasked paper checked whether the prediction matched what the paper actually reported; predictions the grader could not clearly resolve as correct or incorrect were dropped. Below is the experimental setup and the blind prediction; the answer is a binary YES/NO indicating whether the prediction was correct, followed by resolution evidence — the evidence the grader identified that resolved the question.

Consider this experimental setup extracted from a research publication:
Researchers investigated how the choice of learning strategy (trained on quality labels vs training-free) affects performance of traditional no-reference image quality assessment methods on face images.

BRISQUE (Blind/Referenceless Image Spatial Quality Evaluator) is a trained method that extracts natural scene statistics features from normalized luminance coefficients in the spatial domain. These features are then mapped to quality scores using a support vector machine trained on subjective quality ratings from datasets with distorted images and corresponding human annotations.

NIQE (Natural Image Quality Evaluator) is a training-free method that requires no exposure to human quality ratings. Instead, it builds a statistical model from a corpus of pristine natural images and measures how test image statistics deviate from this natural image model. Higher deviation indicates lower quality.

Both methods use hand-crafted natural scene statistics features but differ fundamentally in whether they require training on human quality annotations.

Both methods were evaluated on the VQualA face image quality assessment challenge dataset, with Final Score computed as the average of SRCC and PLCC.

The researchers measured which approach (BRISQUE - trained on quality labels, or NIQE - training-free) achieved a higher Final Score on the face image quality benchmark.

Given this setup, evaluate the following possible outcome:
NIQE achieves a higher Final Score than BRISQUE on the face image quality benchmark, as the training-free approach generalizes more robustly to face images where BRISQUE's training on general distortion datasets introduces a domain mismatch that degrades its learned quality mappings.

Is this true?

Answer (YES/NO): YES